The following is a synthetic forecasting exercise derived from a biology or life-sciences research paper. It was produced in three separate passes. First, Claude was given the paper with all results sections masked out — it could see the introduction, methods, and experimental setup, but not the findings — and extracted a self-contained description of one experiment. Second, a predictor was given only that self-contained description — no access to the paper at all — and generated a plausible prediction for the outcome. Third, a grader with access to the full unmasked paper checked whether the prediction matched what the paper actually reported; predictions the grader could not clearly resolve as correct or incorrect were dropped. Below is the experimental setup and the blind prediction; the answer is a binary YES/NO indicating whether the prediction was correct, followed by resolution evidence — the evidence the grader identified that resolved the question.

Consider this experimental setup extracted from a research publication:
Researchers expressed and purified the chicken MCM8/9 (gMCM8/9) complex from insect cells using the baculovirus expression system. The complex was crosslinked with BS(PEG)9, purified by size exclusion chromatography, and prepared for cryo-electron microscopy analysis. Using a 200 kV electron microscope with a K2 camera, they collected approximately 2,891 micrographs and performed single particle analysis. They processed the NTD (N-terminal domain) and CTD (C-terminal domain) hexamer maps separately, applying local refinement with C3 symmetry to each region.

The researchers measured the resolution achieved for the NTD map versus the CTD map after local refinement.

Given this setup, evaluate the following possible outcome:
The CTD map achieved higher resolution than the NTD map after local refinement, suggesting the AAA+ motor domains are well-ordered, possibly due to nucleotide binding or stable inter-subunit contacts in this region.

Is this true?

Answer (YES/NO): NO